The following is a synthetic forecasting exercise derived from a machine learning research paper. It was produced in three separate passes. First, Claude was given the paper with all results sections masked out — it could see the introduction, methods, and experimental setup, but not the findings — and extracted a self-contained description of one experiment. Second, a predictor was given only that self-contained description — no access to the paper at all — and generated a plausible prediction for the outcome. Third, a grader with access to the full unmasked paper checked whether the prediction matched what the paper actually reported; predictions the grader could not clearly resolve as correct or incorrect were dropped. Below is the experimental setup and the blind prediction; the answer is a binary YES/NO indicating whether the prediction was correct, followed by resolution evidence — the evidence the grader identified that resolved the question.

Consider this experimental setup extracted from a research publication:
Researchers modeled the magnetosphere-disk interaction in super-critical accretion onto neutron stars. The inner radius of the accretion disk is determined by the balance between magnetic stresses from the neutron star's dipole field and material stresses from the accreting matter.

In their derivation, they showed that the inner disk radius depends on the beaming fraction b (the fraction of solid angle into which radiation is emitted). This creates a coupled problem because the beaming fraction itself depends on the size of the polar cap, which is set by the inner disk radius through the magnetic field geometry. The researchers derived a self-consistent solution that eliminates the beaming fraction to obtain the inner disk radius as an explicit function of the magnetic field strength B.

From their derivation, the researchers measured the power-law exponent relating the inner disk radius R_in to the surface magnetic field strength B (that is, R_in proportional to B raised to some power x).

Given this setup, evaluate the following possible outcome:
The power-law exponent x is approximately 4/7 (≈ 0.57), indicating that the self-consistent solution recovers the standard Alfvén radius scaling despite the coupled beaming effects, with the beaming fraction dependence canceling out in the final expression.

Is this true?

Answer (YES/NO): NO